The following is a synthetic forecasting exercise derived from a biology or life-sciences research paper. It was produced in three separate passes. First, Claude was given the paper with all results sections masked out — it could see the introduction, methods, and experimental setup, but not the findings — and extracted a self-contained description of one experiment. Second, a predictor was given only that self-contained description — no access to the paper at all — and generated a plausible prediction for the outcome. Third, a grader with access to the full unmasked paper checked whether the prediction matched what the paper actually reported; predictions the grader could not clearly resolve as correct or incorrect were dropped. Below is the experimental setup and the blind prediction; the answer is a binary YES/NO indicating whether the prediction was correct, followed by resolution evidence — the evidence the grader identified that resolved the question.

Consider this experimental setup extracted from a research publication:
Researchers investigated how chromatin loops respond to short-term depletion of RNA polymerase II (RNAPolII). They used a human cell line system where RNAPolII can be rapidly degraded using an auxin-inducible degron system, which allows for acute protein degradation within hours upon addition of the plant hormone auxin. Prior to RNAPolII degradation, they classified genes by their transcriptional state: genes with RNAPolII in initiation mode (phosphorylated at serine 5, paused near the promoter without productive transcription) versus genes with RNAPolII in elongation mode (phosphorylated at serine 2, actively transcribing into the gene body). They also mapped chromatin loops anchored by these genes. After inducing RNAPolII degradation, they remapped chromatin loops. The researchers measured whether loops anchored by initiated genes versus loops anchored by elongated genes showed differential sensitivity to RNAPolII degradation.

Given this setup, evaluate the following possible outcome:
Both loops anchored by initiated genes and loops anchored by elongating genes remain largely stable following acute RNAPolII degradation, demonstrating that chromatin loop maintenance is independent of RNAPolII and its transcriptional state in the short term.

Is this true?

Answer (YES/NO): NO